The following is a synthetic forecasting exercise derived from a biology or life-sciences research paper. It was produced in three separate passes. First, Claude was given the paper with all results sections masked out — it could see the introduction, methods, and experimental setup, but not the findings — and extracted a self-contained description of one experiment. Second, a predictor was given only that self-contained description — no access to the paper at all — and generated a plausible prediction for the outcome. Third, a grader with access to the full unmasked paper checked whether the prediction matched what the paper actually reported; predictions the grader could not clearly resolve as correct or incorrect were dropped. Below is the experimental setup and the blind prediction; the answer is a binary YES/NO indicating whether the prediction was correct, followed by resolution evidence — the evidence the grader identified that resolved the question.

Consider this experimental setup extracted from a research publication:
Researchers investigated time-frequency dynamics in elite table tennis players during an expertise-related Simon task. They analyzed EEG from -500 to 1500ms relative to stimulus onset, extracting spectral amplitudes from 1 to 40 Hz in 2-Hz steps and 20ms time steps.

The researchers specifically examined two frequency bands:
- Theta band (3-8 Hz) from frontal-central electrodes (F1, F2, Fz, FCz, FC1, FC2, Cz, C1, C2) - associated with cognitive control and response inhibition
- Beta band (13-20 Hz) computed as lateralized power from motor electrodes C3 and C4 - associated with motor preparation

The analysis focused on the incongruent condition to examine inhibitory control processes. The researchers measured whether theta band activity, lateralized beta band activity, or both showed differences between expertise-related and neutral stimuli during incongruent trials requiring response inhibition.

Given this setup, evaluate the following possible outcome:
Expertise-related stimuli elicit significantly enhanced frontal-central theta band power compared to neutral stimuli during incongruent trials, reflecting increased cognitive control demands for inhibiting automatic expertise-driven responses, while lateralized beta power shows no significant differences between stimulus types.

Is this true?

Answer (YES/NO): NO